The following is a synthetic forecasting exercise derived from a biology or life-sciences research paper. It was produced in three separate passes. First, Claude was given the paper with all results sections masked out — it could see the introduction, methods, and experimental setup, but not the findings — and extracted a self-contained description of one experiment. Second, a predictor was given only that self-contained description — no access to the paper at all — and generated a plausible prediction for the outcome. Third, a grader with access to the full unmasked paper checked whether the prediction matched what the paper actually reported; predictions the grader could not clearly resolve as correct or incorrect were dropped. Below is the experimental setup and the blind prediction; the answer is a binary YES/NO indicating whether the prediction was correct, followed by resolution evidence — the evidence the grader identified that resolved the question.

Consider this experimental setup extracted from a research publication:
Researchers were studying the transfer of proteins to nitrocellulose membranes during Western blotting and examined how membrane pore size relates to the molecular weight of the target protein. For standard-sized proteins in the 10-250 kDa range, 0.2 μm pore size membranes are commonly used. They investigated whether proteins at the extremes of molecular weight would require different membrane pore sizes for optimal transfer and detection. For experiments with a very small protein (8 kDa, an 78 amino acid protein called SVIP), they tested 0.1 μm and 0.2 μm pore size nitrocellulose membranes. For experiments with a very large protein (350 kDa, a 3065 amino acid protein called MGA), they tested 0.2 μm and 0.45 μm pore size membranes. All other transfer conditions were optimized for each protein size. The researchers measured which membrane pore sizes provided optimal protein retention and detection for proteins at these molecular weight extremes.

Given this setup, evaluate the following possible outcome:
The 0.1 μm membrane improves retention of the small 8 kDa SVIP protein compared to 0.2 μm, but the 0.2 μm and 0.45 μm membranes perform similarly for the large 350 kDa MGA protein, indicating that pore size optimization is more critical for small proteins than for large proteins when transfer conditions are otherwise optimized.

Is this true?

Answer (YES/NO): NO